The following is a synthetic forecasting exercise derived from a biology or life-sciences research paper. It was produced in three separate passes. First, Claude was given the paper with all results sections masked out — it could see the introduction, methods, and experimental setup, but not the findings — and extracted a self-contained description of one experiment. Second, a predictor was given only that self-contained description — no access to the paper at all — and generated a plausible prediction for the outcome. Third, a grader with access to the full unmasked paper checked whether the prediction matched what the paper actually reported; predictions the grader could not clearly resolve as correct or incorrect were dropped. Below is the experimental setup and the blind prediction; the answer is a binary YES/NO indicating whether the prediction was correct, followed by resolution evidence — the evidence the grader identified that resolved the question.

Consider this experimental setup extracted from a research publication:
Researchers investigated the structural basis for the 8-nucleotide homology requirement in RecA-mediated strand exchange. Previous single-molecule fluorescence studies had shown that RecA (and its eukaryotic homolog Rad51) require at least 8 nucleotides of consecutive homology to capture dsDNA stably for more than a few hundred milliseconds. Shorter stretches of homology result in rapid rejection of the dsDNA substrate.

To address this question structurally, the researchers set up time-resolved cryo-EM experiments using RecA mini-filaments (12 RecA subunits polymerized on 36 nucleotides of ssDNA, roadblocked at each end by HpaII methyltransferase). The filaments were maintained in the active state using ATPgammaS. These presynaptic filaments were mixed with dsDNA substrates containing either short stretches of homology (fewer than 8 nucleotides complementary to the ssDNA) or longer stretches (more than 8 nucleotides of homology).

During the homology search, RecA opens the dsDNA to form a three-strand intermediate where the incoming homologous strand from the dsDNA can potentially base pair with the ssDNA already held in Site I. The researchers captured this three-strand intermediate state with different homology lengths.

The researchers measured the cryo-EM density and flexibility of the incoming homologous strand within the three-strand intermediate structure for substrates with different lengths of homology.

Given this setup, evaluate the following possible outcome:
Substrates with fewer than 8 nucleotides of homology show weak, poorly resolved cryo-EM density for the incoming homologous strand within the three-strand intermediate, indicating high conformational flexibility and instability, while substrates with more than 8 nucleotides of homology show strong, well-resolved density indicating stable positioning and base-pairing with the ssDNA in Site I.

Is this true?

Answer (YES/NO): YES